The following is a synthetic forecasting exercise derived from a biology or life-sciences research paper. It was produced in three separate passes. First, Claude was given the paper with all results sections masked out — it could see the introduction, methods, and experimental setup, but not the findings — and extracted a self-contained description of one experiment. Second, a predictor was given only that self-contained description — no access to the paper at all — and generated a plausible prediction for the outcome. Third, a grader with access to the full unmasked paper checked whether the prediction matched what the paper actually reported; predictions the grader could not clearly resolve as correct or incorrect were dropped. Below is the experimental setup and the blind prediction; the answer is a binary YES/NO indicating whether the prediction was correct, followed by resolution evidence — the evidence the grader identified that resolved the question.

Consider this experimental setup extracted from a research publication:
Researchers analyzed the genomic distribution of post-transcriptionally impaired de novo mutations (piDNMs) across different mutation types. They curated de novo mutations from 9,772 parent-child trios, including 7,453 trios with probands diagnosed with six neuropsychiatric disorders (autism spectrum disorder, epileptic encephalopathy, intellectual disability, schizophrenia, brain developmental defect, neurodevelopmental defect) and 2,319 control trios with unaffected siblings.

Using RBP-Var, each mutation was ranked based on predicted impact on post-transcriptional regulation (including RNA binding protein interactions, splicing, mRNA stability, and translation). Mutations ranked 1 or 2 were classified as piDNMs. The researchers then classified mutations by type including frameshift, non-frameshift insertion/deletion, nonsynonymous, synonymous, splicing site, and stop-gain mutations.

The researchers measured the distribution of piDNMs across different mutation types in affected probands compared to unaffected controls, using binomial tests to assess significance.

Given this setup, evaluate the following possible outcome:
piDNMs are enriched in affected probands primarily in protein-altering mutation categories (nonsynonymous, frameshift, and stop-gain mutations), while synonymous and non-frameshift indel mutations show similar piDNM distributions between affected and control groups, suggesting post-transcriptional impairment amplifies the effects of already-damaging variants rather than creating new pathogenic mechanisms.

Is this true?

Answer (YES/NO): NO